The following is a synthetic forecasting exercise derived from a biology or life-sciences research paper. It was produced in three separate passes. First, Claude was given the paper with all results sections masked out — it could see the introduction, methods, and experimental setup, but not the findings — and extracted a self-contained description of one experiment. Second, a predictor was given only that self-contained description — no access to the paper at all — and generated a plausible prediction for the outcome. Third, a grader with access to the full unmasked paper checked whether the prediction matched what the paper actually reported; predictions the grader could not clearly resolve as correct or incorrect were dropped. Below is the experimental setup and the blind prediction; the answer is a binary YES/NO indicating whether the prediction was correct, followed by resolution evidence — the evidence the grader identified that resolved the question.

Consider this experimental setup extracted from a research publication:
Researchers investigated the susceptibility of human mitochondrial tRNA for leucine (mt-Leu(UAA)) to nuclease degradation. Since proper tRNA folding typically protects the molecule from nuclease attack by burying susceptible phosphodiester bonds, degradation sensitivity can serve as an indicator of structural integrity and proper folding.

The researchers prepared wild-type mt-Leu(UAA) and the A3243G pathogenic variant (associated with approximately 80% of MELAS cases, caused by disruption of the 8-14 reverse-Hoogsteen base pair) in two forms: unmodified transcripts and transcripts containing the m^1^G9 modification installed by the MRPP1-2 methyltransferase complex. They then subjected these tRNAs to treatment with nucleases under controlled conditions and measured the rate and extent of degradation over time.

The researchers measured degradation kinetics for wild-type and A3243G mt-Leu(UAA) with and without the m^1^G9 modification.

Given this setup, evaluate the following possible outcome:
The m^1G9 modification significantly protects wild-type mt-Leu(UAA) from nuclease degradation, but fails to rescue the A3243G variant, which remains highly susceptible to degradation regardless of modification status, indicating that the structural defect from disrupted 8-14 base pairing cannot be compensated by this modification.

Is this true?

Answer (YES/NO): NO